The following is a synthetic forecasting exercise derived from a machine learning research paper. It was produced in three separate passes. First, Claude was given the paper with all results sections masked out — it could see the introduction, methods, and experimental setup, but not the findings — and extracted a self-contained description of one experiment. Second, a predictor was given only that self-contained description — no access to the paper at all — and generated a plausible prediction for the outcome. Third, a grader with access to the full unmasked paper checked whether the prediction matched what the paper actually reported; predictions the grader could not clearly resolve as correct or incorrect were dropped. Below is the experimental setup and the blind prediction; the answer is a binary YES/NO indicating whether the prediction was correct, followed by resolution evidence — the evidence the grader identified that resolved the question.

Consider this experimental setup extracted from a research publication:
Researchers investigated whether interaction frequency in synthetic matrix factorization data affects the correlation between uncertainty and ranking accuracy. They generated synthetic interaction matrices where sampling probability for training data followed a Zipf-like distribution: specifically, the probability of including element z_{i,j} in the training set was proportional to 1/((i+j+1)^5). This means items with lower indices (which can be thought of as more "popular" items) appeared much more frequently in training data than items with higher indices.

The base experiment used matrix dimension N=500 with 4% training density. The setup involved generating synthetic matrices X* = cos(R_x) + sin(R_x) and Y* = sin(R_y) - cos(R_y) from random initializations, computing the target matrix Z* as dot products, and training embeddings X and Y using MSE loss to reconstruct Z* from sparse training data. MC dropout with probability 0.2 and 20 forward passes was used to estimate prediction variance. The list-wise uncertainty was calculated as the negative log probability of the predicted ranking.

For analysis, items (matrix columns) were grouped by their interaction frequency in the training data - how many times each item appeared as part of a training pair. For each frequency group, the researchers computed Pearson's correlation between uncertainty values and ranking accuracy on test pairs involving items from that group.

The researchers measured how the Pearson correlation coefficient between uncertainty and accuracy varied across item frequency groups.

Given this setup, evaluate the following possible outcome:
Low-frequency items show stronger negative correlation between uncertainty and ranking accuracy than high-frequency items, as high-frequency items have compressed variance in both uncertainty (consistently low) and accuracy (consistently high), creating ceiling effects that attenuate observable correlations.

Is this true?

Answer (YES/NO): NO